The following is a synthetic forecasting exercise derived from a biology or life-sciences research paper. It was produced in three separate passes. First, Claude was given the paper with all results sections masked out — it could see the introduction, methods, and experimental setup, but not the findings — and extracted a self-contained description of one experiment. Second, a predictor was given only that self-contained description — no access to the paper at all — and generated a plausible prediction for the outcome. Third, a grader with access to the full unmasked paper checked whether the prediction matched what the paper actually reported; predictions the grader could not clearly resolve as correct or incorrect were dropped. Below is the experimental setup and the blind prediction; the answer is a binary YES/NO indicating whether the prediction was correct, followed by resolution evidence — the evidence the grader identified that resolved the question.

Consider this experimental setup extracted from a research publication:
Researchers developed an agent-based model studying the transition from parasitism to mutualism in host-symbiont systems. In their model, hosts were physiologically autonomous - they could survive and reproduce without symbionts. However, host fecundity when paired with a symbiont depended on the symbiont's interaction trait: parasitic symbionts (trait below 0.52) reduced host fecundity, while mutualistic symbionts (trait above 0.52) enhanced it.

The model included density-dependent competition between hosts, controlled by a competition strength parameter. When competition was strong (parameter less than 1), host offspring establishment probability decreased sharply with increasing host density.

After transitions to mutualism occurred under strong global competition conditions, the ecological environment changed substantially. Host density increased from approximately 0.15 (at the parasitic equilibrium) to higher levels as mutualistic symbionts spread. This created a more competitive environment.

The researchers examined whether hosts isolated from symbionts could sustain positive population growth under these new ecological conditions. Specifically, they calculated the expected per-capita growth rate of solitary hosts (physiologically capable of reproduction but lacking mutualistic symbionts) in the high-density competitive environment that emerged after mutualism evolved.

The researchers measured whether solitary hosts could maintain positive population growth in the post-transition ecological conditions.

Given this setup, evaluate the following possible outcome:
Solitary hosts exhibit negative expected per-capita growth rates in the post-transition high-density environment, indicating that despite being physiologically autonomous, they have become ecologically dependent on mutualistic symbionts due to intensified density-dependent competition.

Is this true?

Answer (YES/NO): YES